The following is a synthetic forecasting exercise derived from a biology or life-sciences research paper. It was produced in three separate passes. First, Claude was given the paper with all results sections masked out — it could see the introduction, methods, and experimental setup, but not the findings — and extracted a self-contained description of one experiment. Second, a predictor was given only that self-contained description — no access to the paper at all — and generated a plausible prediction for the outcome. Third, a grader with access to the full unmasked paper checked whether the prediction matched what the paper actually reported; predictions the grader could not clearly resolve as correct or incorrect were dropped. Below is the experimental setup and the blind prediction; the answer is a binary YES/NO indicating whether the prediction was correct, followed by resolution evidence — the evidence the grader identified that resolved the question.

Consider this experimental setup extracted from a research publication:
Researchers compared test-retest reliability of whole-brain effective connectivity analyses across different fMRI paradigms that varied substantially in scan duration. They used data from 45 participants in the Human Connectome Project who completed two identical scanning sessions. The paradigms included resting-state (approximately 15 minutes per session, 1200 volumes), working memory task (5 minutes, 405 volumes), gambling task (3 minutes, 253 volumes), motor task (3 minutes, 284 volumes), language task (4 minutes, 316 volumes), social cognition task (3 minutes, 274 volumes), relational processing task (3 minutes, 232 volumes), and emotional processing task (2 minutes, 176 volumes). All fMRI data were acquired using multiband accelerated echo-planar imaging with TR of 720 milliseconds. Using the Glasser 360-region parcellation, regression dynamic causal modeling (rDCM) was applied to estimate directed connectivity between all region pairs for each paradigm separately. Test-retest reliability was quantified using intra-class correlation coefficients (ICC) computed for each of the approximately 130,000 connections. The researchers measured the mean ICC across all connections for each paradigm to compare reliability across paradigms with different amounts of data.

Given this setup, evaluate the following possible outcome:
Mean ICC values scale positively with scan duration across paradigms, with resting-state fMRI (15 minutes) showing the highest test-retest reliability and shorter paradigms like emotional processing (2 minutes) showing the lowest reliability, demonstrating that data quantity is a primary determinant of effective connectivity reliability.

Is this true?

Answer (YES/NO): NO